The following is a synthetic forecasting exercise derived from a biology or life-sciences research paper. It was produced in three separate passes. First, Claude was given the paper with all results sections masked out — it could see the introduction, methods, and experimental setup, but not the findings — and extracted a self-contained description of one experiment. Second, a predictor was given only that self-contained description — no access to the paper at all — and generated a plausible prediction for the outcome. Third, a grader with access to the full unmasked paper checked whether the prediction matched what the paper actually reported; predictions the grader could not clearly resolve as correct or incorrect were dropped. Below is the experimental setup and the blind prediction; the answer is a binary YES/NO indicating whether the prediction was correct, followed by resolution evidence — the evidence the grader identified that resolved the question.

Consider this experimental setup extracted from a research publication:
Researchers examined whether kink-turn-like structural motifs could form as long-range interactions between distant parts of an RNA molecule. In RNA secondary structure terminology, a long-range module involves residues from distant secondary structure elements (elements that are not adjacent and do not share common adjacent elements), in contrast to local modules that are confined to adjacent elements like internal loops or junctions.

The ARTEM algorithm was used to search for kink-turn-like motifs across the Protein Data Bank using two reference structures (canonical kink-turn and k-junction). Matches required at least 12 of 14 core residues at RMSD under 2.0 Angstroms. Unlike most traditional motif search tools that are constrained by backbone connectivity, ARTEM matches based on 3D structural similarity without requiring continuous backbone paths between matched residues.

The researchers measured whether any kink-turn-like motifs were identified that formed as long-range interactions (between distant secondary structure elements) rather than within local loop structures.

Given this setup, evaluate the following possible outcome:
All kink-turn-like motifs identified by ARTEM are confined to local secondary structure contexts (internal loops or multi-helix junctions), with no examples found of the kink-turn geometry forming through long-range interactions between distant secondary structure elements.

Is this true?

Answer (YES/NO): NO